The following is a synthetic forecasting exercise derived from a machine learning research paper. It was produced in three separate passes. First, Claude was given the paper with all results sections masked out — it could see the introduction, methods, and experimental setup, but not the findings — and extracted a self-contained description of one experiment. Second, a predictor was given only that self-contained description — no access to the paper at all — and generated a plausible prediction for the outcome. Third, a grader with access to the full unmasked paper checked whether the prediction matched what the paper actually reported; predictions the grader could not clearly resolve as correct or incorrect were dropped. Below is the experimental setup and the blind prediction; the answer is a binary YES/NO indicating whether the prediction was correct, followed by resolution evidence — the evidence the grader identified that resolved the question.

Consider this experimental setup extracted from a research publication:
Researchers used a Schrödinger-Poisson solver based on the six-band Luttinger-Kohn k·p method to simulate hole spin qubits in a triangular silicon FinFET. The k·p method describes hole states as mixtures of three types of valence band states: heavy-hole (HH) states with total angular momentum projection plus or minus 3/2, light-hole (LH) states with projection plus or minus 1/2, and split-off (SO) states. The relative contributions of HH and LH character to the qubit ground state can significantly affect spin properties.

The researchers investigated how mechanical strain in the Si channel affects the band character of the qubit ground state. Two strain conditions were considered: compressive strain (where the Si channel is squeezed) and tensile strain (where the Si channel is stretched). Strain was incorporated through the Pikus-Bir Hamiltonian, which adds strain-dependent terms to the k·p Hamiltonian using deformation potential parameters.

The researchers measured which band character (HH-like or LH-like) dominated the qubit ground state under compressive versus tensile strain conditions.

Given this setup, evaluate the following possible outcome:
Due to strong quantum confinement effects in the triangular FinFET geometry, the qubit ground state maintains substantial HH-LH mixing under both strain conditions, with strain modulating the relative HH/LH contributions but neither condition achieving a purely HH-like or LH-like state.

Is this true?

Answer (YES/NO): YES